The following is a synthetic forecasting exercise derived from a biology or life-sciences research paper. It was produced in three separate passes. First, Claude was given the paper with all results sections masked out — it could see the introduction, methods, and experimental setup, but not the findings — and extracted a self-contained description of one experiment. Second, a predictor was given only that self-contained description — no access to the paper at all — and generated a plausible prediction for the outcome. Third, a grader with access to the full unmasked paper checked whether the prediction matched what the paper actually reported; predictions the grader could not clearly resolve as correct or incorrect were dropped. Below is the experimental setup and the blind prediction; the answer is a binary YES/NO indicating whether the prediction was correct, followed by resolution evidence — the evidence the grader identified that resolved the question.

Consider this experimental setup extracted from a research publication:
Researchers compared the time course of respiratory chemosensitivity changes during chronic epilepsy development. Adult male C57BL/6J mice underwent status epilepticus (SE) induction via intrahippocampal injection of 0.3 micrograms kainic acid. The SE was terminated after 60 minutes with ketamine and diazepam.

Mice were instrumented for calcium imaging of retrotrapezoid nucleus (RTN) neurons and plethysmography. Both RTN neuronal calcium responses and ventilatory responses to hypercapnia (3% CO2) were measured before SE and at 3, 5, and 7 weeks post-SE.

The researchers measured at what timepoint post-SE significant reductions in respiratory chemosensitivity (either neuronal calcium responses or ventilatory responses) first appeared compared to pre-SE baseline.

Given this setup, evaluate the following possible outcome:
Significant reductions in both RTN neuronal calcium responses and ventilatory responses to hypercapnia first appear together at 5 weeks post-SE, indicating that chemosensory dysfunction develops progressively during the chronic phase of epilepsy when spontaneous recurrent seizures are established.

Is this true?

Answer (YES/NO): NO